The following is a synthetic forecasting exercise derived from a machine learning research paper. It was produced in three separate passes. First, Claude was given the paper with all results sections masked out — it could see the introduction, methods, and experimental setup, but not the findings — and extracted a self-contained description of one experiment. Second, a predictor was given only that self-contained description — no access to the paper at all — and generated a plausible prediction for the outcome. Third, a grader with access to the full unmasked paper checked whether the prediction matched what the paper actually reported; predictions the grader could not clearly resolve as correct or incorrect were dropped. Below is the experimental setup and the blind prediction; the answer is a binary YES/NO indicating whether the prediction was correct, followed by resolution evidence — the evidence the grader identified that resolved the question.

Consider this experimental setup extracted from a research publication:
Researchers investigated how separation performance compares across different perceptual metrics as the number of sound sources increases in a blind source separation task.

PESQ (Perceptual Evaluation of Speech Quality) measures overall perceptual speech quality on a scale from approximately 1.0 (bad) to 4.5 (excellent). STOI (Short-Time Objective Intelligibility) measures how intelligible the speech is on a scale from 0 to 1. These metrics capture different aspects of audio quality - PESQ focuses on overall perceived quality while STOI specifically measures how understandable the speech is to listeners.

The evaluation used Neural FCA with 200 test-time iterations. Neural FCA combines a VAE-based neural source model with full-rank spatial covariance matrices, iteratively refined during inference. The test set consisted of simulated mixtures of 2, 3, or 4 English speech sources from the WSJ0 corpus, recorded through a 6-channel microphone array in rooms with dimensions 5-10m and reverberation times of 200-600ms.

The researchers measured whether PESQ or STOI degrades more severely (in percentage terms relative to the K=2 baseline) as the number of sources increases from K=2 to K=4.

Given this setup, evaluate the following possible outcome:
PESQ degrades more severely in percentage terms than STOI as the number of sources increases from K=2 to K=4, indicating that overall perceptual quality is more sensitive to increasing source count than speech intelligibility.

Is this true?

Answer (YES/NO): YES